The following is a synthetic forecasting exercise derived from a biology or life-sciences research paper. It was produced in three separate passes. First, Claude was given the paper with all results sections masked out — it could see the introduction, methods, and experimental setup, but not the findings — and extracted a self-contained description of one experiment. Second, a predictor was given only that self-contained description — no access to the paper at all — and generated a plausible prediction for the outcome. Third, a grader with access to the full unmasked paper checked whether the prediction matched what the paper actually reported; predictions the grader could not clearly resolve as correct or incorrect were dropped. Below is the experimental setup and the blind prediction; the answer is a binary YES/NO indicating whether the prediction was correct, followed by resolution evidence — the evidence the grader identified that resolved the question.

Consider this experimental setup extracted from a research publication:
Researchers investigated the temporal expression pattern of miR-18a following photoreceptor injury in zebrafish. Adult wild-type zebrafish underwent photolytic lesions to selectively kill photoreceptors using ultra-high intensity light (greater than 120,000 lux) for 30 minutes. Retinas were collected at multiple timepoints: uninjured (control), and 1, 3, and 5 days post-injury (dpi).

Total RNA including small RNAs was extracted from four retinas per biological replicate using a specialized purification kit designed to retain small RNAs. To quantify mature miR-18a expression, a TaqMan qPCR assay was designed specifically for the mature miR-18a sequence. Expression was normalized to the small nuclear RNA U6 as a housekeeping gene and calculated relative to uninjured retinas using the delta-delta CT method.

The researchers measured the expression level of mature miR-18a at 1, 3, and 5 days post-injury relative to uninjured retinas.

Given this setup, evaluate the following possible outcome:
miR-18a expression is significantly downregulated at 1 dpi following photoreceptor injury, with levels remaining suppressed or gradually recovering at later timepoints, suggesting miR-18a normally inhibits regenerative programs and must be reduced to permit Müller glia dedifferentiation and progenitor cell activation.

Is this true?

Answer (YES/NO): NO